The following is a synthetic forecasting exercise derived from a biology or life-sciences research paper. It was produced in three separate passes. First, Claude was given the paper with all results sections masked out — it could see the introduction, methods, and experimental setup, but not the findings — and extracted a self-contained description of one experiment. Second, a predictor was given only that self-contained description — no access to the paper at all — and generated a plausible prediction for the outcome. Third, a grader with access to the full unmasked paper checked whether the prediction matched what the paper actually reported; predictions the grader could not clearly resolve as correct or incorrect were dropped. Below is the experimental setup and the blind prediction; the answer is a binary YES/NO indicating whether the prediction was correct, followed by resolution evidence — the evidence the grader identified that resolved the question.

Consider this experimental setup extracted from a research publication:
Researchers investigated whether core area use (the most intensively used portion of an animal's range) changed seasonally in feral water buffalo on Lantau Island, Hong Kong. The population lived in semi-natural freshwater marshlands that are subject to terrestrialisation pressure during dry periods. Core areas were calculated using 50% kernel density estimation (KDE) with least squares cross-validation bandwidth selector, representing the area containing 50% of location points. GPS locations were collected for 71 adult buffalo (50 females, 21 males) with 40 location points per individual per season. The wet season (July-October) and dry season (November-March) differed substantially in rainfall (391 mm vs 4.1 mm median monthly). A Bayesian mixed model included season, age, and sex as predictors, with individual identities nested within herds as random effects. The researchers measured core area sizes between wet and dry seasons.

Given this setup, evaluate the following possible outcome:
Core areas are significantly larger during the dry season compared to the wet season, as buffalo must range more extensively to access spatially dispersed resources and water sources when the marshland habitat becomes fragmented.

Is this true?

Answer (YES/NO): NO